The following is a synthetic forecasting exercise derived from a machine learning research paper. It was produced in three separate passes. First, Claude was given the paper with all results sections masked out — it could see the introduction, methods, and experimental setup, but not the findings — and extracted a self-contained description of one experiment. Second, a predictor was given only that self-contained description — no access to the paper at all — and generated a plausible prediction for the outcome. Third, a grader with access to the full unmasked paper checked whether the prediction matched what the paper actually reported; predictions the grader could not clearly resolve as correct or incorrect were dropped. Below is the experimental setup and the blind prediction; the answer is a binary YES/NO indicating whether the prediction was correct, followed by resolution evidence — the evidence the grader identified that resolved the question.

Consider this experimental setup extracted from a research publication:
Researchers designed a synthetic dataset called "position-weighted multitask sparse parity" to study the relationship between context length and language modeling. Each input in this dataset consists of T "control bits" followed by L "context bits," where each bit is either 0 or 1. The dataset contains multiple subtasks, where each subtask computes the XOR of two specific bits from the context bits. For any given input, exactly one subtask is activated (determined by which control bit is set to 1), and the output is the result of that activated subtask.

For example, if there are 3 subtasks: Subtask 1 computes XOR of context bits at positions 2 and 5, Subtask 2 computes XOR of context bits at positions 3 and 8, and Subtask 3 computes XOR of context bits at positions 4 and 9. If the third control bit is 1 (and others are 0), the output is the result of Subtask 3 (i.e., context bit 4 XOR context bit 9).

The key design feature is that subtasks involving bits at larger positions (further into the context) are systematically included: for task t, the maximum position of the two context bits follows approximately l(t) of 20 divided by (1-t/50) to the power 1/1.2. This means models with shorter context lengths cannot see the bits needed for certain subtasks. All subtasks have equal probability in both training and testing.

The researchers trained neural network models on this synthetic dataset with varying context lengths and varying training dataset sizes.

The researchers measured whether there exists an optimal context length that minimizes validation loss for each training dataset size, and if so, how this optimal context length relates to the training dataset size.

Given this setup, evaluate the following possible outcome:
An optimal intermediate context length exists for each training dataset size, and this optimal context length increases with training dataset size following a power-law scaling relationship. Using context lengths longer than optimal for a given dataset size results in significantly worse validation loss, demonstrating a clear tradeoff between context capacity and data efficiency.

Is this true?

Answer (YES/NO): NO